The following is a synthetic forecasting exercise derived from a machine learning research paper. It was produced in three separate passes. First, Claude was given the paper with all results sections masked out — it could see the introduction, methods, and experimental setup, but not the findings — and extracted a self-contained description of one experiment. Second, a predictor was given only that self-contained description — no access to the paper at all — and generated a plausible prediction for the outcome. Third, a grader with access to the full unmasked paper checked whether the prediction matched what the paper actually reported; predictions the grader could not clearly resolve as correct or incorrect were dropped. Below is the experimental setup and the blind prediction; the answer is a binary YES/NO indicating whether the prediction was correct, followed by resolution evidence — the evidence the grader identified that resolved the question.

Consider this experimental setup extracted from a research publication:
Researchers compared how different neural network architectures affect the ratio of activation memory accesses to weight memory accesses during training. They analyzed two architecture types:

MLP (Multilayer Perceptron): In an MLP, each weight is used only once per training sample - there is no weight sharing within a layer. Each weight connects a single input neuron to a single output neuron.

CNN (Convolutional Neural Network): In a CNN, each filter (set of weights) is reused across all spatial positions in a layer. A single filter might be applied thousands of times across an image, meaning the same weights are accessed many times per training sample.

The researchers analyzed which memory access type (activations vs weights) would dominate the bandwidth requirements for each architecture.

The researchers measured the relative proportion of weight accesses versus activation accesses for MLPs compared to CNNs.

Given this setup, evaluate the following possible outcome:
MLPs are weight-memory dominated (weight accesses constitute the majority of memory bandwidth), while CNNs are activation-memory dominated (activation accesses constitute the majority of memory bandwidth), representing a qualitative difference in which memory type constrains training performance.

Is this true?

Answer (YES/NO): YES